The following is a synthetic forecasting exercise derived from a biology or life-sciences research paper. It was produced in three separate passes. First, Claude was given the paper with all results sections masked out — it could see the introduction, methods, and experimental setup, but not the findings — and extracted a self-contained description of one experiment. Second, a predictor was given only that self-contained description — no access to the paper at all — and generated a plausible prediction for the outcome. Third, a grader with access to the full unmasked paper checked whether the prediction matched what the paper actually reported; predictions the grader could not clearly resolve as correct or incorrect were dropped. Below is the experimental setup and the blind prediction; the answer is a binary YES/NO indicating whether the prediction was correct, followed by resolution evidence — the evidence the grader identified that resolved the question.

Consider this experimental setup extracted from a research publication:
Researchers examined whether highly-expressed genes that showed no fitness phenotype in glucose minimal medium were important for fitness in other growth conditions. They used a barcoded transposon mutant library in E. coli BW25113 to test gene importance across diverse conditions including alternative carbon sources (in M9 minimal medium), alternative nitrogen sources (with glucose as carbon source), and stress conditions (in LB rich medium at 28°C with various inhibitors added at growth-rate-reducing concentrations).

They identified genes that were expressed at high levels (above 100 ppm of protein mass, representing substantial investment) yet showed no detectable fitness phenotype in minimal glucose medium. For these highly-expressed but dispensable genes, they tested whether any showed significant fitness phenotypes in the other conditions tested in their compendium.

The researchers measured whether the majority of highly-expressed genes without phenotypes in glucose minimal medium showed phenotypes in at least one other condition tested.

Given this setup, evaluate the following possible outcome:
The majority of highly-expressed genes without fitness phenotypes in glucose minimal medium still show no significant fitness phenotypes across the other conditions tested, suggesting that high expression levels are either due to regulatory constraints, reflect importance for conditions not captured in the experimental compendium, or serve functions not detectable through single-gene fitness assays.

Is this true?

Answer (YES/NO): YES